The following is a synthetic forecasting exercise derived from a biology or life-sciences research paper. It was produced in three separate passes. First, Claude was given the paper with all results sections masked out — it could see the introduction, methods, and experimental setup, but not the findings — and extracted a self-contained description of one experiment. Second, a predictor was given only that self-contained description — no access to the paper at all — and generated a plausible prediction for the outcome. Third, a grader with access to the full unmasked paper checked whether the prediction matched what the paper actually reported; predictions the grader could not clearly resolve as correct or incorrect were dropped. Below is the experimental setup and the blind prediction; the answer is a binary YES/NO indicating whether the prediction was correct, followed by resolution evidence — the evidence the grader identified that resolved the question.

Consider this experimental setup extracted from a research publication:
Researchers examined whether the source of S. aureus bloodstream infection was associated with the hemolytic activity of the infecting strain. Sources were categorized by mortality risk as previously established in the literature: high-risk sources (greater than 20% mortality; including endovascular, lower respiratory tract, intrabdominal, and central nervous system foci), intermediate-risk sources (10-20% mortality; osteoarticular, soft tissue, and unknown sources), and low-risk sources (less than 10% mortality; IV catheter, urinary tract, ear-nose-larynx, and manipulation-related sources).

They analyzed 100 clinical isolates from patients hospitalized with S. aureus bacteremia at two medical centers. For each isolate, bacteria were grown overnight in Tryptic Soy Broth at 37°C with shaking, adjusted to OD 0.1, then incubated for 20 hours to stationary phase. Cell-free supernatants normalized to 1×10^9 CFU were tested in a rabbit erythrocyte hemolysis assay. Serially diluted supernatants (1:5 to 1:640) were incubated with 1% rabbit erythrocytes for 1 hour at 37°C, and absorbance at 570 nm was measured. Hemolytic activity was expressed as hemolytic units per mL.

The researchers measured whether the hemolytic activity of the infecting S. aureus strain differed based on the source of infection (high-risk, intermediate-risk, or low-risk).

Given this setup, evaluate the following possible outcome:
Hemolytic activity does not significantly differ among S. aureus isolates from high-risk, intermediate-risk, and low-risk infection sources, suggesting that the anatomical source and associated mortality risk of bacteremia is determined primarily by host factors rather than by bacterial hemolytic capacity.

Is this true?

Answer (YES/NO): YES